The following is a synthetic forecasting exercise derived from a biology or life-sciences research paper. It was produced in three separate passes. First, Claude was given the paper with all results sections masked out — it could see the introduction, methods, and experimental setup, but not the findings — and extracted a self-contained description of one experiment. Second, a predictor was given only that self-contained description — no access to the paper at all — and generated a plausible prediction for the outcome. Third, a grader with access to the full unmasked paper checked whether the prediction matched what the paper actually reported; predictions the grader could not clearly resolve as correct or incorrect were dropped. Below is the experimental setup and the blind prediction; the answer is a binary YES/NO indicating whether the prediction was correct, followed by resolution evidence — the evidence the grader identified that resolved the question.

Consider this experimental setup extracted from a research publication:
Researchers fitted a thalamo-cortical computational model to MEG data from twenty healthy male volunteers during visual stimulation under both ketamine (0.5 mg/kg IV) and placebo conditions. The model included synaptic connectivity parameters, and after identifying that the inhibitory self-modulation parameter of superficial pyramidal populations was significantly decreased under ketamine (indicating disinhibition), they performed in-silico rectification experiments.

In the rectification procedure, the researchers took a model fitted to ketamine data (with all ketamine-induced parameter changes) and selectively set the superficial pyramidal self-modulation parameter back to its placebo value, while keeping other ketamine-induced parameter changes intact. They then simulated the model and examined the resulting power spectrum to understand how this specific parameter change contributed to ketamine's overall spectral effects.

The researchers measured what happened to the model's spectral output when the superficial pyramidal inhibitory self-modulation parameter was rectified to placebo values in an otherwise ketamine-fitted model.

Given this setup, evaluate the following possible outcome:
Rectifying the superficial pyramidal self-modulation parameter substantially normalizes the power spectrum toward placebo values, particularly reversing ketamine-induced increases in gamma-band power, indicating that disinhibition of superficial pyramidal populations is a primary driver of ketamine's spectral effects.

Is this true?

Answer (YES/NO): NO